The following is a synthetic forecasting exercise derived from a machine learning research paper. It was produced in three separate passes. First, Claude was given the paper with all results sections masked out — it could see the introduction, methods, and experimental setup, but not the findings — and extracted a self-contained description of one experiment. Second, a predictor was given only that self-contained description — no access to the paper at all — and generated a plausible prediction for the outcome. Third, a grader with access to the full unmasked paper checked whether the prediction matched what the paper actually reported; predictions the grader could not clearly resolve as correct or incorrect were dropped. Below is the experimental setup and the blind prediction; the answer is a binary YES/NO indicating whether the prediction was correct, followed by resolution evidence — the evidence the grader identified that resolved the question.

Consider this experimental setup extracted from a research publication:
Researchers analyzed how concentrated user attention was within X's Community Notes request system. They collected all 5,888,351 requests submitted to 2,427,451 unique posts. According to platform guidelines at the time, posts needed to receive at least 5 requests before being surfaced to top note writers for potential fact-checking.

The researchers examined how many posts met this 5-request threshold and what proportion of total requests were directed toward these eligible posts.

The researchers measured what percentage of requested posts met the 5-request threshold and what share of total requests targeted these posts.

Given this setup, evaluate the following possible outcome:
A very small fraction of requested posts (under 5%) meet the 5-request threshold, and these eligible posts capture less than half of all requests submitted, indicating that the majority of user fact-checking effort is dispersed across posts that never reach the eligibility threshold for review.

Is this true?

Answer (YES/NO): NO